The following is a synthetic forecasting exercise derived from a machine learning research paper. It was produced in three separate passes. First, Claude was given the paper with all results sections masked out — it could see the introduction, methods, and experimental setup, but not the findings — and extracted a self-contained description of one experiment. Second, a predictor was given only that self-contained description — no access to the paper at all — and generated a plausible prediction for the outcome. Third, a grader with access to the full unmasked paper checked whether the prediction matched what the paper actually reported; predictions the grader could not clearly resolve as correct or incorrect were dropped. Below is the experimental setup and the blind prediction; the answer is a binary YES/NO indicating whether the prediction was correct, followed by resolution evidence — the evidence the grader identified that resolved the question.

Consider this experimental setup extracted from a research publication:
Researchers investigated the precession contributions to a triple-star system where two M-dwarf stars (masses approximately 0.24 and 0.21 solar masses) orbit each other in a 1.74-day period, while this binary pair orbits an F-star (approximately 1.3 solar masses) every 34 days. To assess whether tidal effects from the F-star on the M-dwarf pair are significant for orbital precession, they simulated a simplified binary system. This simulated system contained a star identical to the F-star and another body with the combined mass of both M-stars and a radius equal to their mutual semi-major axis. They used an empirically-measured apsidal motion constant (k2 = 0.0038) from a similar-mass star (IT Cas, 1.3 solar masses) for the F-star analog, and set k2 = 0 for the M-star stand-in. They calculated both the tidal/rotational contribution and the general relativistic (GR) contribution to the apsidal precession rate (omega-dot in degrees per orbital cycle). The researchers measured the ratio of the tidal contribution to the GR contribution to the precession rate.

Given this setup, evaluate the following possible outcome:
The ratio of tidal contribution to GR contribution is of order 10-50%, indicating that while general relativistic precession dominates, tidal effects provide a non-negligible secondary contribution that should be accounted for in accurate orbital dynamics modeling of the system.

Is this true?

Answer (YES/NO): NO